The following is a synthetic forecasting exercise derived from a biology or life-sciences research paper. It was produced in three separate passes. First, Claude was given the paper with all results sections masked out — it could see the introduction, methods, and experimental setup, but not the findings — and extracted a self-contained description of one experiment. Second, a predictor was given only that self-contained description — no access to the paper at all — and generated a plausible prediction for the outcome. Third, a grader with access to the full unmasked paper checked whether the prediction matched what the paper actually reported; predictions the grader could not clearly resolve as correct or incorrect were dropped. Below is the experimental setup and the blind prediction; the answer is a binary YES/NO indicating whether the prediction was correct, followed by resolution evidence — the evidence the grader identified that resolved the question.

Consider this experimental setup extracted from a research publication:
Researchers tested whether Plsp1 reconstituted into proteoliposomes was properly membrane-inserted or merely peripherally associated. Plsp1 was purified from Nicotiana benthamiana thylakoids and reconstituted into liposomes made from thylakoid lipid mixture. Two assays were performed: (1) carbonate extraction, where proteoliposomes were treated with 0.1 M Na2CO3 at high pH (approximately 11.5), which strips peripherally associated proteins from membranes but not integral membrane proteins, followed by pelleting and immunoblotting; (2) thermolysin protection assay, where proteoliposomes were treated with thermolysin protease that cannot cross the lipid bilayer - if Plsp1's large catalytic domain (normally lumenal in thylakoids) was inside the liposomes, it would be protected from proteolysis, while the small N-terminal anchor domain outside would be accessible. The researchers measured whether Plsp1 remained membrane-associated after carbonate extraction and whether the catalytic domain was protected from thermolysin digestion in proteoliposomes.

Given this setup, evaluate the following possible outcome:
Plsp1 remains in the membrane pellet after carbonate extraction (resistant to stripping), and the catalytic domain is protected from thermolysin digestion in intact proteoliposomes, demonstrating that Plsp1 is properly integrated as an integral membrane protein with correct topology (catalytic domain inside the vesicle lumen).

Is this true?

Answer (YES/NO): NO